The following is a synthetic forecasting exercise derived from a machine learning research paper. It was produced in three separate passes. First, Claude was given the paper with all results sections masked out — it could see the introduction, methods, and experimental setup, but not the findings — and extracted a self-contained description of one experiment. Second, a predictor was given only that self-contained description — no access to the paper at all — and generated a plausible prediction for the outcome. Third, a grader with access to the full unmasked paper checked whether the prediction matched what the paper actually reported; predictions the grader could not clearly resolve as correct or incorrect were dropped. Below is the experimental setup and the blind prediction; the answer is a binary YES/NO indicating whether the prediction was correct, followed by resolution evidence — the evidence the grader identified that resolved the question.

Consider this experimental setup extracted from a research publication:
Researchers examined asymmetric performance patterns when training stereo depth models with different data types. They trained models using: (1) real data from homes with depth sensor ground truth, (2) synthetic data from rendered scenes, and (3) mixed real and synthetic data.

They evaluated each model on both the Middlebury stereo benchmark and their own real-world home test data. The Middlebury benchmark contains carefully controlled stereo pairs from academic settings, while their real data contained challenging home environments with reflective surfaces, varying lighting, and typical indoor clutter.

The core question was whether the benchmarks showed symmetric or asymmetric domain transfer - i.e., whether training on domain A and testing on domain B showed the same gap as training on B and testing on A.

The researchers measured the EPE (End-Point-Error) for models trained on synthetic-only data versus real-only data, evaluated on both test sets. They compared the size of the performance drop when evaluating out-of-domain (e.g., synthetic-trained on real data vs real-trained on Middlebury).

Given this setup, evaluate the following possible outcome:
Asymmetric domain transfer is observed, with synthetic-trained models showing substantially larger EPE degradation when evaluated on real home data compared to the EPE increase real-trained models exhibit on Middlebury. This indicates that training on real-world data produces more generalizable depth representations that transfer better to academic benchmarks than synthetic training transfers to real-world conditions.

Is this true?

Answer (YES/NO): NO